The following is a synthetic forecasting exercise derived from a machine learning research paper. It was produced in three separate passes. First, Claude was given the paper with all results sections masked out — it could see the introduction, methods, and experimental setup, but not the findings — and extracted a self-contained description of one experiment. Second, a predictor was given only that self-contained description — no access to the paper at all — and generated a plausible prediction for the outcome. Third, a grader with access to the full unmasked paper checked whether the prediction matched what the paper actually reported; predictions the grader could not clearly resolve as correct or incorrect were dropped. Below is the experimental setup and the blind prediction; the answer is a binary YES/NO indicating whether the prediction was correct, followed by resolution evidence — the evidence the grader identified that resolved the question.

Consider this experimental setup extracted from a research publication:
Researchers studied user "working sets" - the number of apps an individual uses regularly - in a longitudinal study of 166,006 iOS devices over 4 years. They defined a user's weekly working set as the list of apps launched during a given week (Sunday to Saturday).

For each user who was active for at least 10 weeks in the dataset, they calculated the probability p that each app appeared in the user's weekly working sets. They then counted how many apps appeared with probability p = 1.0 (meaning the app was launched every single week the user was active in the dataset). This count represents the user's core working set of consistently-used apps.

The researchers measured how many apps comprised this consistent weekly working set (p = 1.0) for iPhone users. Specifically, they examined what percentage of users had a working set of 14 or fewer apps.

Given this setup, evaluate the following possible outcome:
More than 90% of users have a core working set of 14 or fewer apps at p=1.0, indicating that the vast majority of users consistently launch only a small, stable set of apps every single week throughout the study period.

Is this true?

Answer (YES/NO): YES